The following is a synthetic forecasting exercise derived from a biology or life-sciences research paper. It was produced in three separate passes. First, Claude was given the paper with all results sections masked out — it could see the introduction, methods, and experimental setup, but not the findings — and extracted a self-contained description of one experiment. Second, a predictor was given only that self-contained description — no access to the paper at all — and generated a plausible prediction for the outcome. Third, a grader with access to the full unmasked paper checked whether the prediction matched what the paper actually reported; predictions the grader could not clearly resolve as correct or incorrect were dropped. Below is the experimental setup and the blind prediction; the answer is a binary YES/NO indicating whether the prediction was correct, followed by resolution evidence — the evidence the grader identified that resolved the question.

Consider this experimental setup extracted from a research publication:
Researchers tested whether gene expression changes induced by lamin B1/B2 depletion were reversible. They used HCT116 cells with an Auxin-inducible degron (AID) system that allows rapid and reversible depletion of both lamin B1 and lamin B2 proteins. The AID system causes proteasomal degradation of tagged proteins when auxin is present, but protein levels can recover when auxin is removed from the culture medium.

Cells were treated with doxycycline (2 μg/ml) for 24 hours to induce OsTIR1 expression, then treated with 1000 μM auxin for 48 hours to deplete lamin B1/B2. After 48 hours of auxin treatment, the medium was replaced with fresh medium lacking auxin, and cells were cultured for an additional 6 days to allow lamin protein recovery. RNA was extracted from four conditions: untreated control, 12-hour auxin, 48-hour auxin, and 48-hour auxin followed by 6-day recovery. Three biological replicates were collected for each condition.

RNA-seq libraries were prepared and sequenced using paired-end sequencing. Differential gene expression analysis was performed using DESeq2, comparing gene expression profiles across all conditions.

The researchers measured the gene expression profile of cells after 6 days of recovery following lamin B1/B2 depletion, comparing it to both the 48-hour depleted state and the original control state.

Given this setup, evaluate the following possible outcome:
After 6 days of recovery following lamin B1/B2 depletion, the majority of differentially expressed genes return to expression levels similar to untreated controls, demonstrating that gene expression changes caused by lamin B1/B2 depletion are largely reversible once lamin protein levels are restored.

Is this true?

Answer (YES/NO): YES